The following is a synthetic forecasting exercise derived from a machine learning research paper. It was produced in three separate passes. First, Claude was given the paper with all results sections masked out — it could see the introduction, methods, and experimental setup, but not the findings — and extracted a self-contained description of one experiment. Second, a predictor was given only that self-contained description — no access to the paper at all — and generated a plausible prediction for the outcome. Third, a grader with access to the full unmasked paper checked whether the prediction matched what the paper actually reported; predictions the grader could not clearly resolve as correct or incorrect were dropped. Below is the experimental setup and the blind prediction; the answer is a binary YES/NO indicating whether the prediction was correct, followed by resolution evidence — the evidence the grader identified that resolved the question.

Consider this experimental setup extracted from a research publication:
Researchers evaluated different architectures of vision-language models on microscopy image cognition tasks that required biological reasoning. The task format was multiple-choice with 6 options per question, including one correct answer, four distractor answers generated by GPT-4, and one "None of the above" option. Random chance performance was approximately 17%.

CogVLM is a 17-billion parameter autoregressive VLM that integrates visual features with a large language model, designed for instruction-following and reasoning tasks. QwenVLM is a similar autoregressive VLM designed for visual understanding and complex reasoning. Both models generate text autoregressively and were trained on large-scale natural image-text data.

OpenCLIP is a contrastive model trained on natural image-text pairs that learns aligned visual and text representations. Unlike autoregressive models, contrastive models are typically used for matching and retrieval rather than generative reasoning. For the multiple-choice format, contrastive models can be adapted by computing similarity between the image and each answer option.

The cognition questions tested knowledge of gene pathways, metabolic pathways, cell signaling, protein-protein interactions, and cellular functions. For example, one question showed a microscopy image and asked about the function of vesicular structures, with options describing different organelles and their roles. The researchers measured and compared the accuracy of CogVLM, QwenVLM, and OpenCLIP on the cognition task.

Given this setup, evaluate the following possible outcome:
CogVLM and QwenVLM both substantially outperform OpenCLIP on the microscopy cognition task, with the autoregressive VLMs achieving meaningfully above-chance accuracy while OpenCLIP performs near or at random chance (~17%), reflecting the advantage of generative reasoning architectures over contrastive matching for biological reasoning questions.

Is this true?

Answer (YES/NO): NO